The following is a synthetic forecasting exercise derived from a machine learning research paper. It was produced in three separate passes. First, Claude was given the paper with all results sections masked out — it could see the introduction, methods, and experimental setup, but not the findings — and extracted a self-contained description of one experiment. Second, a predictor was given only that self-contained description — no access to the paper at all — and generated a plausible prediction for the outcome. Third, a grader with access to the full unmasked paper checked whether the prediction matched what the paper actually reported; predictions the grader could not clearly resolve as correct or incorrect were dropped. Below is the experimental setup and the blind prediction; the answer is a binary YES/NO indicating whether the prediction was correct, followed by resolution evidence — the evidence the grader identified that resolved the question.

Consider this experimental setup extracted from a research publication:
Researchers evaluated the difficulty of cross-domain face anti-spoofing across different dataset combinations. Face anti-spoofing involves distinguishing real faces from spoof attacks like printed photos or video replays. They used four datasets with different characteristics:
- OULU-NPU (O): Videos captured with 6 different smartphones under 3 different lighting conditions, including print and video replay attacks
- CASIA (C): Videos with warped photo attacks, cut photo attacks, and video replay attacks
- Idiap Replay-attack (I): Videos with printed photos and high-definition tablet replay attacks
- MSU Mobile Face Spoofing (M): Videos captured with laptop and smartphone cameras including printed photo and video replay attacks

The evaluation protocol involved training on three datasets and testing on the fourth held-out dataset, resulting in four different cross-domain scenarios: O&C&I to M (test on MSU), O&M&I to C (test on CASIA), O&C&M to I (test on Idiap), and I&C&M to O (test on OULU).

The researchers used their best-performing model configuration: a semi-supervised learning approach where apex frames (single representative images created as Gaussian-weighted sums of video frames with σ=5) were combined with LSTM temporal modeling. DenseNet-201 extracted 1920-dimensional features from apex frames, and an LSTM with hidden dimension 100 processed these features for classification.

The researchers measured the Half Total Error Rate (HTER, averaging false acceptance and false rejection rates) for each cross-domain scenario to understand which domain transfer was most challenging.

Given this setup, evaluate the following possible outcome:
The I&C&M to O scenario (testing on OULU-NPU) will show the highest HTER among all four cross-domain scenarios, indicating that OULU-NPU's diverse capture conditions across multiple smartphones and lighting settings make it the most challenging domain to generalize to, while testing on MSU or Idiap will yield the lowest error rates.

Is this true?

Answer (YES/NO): NO